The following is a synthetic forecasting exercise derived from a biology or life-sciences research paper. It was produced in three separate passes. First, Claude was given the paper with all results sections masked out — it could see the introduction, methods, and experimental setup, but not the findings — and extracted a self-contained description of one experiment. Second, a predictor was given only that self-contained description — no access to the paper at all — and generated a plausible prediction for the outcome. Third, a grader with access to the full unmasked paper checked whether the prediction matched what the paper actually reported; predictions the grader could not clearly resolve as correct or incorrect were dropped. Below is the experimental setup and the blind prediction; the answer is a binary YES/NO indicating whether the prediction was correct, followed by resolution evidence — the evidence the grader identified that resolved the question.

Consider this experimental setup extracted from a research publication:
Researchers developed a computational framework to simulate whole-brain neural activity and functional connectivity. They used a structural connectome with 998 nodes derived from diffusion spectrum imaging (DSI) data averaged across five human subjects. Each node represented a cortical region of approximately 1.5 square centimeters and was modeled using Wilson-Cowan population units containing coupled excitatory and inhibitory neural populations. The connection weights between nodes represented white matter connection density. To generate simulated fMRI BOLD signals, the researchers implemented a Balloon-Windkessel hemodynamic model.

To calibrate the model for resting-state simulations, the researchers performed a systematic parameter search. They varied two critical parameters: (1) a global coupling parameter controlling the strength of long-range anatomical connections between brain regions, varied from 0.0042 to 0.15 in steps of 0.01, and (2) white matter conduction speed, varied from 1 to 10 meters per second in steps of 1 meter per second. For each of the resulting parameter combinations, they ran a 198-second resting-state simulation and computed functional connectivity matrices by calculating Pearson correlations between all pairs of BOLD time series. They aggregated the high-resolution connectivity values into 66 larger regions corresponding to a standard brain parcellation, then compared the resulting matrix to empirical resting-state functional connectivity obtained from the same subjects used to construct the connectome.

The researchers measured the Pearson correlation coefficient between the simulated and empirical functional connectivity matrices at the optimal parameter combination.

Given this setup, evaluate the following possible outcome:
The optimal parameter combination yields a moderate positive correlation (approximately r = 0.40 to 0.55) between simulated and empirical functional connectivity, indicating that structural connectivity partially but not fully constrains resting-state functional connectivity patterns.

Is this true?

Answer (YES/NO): NO